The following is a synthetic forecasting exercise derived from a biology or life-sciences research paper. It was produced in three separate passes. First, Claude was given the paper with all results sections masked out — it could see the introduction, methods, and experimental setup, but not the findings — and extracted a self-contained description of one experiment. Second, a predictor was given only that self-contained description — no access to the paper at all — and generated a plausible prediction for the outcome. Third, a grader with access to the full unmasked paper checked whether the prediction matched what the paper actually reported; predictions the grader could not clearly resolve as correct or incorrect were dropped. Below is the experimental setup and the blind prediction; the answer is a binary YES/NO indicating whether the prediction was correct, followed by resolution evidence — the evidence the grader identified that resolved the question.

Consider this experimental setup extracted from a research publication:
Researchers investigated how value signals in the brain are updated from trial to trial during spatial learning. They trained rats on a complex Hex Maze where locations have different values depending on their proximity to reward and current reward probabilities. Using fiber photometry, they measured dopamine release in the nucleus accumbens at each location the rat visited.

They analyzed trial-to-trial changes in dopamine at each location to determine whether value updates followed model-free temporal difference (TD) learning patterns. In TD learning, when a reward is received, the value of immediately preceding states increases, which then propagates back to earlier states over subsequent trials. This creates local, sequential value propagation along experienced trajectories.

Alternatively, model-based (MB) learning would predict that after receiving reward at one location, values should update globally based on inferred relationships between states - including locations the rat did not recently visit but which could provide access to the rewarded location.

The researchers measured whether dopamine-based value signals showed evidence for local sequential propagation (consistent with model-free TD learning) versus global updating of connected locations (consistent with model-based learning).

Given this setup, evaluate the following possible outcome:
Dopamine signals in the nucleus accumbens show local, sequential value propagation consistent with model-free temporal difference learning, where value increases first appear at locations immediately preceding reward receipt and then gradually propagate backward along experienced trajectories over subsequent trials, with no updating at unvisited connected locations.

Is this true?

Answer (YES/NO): NO